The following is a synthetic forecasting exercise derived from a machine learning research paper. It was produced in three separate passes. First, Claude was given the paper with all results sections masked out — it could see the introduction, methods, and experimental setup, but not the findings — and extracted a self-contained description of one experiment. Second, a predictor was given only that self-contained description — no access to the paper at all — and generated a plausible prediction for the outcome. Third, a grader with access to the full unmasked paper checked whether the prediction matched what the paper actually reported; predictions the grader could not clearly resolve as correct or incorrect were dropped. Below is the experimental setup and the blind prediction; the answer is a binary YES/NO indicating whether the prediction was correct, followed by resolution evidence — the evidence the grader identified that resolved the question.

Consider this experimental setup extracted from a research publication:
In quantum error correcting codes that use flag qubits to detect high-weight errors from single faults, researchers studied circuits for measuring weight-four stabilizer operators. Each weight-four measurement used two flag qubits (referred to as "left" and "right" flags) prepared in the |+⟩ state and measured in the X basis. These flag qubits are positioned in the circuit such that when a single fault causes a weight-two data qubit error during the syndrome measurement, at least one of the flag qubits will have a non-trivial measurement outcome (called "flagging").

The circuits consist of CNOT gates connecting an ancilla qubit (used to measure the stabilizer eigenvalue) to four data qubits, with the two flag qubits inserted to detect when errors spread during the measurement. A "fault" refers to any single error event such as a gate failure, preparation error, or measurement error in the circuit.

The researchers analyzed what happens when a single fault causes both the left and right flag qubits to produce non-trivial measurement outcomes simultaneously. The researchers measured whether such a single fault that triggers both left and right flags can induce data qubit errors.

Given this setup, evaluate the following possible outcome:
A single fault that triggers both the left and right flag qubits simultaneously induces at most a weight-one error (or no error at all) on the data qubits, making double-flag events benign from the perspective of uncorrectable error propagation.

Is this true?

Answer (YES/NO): YES